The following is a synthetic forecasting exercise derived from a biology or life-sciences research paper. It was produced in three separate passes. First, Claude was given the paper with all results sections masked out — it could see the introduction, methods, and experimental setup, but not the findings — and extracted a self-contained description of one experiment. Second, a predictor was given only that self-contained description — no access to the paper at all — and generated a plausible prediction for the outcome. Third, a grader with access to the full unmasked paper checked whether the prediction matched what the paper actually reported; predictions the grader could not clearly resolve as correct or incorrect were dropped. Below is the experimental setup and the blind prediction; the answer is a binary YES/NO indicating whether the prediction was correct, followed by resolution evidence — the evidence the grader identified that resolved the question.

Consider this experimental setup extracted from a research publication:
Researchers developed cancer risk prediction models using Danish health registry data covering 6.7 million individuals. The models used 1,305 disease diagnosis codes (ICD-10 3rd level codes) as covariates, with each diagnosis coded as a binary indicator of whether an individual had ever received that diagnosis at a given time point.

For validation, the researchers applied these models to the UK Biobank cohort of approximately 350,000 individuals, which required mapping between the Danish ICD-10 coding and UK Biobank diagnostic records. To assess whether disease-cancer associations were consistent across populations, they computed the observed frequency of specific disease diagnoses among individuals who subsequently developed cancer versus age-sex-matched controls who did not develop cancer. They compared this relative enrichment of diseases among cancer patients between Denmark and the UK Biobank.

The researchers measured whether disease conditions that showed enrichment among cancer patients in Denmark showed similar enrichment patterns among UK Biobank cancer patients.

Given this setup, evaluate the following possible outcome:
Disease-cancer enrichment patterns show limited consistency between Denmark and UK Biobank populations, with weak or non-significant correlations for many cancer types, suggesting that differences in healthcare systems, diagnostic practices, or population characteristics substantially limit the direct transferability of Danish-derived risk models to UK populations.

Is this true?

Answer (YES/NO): NO